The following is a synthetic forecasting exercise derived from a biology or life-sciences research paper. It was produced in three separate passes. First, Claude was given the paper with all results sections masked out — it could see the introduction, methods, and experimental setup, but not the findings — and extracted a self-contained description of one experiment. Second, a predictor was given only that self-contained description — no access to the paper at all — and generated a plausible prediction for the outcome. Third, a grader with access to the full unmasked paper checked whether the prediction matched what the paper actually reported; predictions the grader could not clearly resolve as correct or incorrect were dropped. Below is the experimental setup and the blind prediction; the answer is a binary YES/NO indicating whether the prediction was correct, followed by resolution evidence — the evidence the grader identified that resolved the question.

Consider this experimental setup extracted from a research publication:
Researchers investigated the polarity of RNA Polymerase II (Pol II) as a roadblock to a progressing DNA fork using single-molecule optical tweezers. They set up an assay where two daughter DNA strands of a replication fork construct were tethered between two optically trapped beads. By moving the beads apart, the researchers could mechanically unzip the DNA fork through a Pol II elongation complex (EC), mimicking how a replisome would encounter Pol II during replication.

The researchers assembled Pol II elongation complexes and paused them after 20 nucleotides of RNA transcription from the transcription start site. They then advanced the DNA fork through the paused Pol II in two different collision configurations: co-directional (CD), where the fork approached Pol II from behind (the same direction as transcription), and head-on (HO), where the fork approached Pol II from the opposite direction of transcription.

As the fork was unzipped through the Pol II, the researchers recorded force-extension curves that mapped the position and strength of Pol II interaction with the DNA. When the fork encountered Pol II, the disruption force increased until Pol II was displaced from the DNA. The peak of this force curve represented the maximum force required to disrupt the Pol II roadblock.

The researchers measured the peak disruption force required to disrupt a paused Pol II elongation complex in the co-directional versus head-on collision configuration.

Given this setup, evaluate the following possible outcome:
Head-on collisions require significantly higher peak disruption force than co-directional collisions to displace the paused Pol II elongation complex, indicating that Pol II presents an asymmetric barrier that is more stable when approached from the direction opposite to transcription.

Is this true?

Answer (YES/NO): YES